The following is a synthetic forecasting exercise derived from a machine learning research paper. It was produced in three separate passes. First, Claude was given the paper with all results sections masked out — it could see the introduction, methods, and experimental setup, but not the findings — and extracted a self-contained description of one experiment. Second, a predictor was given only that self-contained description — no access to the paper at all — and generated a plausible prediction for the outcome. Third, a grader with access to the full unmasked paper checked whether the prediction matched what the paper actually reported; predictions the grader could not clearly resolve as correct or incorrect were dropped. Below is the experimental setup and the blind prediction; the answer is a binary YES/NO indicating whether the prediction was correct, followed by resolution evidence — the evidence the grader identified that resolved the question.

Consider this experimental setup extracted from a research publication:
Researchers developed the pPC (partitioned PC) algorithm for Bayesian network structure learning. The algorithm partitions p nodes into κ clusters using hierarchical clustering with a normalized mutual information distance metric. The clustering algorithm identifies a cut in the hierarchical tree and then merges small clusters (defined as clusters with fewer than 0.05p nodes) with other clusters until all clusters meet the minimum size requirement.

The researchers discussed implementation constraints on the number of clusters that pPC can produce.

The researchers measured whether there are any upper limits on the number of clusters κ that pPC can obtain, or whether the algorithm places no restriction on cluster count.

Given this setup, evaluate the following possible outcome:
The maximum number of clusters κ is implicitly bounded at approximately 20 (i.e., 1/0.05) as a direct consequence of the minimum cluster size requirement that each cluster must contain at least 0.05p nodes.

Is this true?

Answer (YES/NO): YES